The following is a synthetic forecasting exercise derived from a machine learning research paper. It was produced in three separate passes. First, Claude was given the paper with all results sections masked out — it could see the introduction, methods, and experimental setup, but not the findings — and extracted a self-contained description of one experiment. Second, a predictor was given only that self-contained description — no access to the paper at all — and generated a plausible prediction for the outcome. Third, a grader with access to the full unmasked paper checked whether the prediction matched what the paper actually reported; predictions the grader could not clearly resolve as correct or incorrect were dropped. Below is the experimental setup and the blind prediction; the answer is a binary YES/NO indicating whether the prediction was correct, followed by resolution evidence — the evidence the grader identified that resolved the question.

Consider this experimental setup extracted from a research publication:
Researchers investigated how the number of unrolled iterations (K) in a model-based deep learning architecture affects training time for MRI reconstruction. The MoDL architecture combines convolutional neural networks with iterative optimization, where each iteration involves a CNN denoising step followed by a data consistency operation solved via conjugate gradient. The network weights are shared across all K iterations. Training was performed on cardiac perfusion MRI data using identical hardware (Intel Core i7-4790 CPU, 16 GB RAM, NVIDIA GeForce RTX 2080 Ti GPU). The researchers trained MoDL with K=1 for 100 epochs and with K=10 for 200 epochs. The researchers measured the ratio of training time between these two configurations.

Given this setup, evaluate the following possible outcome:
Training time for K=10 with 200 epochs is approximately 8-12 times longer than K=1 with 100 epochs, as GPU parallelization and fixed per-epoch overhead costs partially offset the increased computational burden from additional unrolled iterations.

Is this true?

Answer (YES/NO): NO